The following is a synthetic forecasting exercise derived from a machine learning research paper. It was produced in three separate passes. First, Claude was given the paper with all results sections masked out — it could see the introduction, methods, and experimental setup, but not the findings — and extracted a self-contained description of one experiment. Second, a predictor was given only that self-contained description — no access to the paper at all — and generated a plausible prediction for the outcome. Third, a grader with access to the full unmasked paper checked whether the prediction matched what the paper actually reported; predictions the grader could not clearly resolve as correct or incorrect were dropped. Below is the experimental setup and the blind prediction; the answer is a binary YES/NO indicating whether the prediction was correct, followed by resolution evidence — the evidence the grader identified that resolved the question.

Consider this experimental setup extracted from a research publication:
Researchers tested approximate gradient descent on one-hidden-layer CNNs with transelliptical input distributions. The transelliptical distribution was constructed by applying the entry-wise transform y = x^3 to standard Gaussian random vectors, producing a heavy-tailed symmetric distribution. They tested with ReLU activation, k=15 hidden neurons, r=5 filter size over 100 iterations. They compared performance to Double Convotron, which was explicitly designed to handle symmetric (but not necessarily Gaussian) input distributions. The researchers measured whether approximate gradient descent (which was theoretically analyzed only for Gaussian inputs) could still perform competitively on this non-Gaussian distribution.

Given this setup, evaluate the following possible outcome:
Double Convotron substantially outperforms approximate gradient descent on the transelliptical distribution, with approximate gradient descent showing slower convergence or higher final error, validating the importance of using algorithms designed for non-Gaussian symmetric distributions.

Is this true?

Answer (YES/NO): NO